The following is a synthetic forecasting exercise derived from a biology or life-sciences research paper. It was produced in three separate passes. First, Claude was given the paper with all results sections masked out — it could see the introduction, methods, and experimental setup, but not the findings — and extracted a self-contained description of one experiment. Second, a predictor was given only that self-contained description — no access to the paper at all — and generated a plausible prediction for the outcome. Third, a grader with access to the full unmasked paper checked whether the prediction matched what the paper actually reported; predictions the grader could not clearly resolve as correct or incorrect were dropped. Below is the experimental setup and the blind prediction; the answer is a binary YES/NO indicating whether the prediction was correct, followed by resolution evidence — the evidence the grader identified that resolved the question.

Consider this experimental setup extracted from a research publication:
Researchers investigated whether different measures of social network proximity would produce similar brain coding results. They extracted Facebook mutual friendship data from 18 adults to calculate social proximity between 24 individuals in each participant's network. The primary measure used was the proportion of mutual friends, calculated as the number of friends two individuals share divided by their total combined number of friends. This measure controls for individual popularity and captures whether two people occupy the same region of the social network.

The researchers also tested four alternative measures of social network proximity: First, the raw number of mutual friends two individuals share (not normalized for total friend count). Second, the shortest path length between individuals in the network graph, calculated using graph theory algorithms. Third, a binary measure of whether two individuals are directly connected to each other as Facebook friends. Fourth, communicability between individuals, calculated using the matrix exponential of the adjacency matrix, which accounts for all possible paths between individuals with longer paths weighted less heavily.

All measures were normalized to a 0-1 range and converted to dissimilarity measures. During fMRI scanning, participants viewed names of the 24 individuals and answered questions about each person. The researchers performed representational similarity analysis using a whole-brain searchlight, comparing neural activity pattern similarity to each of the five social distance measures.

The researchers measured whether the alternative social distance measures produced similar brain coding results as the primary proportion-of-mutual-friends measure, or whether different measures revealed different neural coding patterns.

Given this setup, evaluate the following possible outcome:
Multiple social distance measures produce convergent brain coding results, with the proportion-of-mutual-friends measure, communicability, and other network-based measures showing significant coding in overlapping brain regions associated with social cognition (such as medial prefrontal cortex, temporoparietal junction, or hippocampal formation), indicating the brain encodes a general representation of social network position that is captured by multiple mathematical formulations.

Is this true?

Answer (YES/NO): NO